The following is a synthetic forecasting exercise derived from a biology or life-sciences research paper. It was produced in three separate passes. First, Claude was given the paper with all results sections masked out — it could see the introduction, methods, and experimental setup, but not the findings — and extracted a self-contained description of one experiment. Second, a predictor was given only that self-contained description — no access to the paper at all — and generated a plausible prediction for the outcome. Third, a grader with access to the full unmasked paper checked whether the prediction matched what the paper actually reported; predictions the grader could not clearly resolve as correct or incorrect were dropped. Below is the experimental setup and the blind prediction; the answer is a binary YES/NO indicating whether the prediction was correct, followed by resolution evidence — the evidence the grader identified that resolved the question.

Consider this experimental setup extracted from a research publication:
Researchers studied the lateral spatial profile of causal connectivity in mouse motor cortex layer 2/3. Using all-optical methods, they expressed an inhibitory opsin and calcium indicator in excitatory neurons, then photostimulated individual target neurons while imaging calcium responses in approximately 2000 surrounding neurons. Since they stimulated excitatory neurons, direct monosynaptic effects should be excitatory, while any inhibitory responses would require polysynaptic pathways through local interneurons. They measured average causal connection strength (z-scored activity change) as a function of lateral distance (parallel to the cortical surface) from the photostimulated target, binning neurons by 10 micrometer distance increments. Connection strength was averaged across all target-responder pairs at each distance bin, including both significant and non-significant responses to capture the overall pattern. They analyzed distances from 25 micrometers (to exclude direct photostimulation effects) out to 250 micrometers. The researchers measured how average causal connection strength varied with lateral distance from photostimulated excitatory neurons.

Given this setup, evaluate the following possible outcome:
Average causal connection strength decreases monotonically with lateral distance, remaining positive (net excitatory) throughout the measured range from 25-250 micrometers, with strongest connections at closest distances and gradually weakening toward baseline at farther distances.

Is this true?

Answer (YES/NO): NO